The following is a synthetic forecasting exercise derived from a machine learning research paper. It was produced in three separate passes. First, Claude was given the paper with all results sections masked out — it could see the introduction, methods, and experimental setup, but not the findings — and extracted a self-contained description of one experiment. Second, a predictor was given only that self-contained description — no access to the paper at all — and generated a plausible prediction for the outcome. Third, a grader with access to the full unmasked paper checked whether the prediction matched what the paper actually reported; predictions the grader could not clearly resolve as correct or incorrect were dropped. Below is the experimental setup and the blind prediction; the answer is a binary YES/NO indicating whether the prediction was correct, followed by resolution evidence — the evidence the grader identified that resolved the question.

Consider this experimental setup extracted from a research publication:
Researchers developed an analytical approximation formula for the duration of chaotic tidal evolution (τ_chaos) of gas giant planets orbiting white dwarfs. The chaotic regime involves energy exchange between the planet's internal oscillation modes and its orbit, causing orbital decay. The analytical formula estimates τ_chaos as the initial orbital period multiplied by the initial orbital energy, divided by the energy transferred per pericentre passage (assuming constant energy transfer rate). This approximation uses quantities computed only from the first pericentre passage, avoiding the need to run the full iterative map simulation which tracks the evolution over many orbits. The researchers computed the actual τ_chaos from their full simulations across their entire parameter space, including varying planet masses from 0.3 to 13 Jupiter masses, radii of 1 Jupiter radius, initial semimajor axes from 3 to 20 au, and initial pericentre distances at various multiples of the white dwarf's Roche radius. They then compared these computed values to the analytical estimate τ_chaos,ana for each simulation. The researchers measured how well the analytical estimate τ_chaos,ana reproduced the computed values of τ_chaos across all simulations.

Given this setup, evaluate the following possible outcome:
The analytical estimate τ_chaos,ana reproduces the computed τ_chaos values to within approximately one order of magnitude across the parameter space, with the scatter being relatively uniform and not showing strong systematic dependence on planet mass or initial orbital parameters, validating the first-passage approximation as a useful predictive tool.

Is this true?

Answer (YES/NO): NO